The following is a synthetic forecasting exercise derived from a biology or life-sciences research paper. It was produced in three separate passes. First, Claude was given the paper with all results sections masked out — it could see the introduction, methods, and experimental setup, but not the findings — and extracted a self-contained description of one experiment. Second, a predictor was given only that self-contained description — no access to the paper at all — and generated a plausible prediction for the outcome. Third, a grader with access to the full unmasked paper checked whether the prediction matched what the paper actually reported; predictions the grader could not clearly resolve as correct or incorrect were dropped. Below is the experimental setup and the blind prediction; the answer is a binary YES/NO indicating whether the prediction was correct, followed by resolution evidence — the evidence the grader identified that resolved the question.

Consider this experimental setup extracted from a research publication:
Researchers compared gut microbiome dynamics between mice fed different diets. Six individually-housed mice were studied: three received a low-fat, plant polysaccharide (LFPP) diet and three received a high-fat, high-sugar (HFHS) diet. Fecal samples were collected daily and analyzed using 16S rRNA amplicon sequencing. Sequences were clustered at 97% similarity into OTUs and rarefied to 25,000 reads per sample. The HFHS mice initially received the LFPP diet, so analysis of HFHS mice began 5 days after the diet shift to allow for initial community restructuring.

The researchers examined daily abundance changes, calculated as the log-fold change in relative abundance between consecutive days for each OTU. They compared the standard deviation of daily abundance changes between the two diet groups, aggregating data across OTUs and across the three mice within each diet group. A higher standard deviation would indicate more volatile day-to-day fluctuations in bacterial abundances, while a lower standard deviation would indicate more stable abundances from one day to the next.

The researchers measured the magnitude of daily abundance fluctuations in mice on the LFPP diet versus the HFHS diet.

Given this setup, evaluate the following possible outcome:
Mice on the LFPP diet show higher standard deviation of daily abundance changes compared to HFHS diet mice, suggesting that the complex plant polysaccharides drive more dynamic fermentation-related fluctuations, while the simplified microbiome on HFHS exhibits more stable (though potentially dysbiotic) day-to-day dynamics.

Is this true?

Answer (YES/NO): YES